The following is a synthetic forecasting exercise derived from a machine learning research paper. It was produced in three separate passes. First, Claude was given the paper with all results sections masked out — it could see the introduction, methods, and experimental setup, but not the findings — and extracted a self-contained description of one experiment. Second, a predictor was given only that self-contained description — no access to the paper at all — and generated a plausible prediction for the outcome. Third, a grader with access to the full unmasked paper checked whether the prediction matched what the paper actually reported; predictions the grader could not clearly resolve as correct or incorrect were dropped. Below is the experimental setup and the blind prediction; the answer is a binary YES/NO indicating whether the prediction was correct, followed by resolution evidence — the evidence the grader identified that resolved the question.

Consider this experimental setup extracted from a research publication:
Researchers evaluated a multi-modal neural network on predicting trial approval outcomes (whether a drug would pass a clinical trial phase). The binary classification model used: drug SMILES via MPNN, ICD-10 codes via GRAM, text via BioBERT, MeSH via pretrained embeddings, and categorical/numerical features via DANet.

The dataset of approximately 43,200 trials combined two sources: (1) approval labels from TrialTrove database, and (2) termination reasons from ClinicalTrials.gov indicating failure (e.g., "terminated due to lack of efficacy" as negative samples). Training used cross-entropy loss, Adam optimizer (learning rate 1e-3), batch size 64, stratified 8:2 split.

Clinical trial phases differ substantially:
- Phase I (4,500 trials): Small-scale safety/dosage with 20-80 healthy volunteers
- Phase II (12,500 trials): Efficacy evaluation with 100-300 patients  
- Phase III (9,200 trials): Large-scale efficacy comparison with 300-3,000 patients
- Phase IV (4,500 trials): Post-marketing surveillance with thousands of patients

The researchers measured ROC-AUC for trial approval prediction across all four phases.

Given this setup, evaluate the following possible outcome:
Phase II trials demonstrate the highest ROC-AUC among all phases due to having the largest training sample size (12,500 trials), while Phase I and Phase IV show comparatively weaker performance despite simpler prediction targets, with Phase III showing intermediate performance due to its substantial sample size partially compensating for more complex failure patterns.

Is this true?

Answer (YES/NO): NO